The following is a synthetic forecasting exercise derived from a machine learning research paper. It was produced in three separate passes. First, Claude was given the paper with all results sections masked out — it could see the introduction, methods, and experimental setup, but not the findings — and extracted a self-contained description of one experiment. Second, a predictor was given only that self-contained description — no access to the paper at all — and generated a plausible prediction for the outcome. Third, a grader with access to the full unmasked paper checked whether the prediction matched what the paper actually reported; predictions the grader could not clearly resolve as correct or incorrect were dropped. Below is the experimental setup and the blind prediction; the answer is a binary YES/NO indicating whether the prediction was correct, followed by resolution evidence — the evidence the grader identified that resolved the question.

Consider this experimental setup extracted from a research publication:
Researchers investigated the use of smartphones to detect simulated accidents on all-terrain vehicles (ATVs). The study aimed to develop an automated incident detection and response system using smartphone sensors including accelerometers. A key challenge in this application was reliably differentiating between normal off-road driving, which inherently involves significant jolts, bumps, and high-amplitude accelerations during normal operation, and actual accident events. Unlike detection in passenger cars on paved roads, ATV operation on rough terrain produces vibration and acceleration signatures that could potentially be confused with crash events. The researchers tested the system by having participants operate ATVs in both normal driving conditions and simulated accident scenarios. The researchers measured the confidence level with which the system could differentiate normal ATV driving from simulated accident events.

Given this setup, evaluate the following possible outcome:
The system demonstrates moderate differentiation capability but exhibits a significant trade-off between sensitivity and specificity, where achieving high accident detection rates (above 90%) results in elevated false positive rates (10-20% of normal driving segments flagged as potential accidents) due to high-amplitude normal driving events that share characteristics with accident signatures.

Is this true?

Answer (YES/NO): NO